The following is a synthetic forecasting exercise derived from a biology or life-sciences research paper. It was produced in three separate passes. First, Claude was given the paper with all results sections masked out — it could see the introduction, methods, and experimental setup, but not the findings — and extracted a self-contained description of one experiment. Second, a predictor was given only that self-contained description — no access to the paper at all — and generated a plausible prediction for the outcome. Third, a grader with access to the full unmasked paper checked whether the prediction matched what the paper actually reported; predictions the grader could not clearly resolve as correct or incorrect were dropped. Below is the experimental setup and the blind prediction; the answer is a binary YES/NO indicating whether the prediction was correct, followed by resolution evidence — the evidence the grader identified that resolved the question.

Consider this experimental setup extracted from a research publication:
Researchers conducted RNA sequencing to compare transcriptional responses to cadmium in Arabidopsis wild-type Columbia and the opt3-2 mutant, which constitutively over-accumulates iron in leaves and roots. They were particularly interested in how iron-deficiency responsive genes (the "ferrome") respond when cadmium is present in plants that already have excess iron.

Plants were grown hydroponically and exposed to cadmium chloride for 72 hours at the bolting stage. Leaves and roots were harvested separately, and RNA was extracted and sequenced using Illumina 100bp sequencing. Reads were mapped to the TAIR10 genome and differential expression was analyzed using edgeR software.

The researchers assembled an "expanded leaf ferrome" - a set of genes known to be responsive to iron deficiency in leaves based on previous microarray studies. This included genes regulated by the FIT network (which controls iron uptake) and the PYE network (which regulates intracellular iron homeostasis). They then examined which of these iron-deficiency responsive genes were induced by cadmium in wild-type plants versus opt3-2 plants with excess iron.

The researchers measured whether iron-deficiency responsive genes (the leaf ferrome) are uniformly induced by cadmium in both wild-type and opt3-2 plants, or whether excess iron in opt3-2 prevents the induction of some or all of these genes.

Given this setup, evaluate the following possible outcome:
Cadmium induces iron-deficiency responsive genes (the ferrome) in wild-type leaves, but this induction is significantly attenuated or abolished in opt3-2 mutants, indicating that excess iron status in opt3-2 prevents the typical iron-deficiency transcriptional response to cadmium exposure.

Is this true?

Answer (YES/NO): NO